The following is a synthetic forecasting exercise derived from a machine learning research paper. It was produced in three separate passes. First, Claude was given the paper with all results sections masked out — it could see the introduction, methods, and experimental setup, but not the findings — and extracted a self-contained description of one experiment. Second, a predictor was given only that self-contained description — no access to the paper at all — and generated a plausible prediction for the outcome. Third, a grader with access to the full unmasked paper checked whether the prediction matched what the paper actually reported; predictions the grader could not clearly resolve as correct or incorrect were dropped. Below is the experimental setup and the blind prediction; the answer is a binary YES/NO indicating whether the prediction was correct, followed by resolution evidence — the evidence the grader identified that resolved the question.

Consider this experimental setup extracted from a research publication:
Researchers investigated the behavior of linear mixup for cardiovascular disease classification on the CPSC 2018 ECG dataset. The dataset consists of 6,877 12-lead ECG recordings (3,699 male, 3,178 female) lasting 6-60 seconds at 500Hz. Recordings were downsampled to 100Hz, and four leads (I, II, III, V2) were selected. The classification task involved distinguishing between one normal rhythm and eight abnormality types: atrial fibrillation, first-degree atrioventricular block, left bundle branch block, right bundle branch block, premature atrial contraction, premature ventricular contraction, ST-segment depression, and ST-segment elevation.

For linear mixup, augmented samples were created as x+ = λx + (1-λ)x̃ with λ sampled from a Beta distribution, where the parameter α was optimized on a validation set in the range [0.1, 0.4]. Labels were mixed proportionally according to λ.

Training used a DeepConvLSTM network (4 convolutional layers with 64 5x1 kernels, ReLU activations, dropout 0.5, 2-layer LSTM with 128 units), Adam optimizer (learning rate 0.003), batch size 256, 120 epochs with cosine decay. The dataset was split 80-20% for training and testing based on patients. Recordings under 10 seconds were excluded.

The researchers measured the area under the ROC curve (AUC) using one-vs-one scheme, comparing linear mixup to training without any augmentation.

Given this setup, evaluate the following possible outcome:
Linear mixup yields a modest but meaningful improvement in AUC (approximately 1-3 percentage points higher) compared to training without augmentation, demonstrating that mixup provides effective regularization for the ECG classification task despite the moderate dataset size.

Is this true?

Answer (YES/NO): NO